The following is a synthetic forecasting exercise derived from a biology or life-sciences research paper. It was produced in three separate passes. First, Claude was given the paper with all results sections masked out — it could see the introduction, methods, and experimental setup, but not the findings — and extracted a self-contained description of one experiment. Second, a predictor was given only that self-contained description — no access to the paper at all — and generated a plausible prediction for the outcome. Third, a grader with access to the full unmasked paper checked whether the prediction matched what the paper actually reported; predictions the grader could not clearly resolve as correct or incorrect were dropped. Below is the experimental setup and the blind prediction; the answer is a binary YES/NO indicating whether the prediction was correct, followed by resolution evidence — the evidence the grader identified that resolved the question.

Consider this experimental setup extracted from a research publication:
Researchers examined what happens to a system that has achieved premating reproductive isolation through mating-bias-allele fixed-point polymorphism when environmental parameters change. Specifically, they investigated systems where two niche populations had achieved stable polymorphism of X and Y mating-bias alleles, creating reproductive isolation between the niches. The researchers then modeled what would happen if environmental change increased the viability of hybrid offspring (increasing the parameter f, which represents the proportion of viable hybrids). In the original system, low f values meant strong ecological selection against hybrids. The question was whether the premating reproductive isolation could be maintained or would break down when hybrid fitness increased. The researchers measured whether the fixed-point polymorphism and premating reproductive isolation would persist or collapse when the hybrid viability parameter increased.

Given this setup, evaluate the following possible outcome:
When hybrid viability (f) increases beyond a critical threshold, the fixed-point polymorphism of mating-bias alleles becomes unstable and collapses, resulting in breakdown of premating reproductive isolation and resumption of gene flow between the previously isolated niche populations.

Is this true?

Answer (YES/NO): YES